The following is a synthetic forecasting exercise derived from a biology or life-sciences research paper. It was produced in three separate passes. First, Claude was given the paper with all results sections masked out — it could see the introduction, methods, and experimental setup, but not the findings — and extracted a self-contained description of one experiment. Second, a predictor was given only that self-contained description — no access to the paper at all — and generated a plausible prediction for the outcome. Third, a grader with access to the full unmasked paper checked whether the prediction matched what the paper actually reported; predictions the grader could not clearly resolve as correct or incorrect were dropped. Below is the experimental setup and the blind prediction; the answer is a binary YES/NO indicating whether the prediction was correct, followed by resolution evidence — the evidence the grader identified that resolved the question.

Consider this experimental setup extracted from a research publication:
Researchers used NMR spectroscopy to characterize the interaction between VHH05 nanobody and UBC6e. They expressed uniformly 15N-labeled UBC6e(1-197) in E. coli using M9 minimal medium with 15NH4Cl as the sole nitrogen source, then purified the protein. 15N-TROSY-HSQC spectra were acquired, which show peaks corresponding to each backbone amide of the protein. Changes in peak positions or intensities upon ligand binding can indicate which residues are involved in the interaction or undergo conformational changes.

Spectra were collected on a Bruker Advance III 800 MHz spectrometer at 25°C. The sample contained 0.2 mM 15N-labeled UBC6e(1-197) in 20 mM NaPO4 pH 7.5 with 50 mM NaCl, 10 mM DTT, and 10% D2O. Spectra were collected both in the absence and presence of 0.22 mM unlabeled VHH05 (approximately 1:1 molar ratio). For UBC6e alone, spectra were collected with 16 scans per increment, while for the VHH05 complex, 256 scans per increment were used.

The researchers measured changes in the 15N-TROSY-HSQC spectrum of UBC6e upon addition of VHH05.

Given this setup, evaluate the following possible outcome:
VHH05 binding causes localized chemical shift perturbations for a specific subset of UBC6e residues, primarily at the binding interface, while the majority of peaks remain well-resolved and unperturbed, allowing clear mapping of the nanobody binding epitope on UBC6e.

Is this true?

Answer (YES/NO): NO